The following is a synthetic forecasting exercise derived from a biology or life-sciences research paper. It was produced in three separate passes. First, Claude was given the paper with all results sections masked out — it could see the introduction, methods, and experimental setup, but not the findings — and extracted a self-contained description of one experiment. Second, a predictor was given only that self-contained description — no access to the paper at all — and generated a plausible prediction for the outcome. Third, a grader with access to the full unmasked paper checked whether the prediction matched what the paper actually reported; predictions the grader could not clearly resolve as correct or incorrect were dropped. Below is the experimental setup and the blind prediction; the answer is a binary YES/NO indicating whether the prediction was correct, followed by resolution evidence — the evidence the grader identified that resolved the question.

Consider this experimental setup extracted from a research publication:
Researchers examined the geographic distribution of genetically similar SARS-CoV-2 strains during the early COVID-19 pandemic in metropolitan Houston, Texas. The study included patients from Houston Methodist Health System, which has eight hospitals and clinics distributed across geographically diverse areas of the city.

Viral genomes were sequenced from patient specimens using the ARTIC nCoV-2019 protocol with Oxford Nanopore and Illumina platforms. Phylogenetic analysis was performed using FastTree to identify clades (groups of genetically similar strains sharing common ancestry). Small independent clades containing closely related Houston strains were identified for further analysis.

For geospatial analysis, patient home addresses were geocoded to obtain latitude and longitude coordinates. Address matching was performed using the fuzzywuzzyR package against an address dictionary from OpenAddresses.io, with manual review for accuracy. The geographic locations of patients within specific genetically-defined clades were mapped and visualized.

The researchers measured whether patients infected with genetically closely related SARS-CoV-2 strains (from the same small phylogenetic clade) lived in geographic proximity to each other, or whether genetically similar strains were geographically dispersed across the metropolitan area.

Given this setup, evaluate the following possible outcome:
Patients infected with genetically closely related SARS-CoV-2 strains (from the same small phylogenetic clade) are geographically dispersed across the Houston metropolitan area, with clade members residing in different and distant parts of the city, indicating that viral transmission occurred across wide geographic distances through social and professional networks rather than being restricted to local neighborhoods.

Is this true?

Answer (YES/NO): YES